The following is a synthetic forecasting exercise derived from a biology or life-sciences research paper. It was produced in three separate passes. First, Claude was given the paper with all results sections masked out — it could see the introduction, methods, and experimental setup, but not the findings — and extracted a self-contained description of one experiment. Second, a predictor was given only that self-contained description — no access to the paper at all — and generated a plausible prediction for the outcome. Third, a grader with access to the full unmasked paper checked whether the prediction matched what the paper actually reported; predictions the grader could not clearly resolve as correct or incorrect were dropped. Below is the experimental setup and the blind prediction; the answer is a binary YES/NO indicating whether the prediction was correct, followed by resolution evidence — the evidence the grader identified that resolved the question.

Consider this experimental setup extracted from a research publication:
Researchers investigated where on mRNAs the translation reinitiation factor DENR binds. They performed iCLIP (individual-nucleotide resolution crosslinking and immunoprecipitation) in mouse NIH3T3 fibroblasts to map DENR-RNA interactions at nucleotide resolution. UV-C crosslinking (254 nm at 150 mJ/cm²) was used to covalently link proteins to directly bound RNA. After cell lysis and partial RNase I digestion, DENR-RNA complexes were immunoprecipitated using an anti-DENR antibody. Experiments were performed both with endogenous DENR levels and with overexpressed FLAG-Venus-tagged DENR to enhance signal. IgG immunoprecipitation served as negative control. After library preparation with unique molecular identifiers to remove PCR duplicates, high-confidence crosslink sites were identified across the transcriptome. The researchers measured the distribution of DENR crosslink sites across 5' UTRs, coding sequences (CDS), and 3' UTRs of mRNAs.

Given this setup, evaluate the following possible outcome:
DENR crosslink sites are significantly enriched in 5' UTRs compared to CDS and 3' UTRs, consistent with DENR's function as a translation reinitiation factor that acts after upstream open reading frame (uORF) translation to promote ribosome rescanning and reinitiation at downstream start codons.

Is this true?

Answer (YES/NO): NO